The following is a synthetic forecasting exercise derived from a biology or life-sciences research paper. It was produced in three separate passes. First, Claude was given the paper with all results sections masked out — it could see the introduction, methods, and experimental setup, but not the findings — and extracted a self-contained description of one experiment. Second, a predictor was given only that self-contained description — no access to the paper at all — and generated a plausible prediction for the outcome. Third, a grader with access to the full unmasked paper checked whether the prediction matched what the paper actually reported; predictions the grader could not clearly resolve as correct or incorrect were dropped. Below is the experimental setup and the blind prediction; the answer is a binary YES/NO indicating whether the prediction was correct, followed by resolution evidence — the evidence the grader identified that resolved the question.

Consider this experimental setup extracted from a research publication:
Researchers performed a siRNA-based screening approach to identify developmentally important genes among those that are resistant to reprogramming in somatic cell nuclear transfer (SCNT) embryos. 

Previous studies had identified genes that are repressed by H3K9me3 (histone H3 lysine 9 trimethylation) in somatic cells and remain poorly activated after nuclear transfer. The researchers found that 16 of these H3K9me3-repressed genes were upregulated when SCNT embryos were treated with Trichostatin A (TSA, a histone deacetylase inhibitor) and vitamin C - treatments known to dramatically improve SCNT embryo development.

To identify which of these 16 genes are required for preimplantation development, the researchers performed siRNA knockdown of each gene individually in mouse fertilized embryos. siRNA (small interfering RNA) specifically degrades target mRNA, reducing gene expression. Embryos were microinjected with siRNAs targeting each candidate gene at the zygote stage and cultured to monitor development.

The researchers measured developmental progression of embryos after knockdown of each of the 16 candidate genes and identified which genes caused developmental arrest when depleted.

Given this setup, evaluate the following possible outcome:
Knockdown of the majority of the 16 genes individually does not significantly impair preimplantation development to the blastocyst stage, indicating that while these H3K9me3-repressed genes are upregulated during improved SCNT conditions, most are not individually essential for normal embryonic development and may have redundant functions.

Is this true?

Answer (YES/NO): YES